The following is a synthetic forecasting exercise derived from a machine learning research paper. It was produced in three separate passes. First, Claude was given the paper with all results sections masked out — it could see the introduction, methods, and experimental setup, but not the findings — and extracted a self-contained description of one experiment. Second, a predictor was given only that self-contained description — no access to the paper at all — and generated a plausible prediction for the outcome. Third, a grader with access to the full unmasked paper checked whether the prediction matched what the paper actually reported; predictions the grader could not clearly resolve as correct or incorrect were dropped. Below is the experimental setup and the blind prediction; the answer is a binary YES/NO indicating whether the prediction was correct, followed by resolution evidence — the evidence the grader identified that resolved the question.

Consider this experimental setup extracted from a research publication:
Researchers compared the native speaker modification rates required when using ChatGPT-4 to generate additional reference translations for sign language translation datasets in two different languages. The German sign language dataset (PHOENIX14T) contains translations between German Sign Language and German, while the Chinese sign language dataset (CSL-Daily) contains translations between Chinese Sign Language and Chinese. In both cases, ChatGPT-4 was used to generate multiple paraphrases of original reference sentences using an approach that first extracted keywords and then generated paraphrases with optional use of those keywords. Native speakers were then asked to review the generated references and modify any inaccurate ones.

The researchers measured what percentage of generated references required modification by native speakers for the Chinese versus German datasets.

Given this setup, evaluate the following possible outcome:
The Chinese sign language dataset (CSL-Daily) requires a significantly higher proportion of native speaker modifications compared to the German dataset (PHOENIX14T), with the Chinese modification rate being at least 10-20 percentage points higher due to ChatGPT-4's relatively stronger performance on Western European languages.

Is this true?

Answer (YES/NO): NO